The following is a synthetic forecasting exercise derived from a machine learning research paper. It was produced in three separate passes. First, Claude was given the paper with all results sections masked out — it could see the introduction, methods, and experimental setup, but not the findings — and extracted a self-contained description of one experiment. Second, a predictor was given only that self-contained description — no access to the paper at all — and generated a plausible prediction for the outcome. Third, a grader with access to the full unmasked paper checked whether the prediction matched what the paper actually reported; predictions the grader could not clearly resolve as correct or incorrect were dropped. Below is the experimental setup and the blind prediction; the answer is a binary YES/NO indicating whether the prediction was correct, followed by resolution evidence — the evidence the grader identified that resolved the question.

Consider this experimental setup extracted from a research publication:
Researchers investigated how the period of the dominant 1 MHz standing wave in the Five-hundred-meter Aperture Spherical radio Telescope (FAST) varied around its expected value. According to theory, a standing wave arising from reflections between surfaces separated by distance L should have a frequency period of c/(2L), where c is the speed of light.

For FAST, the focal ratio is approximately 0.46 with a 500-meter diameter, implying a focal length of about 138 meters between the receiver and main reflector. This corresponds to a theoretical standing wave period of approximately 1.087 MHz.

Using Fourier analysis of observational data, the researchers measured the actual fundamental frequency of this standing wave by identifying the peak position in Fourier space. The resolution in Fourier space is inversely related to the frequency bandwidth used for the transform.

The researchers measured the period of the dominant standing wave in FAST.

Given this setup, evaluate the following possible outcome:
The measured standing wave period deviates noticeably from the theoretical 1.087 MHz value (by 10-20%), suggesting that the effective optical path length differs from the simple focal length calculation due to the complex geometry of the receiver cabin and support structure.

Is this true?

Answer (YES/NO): NO